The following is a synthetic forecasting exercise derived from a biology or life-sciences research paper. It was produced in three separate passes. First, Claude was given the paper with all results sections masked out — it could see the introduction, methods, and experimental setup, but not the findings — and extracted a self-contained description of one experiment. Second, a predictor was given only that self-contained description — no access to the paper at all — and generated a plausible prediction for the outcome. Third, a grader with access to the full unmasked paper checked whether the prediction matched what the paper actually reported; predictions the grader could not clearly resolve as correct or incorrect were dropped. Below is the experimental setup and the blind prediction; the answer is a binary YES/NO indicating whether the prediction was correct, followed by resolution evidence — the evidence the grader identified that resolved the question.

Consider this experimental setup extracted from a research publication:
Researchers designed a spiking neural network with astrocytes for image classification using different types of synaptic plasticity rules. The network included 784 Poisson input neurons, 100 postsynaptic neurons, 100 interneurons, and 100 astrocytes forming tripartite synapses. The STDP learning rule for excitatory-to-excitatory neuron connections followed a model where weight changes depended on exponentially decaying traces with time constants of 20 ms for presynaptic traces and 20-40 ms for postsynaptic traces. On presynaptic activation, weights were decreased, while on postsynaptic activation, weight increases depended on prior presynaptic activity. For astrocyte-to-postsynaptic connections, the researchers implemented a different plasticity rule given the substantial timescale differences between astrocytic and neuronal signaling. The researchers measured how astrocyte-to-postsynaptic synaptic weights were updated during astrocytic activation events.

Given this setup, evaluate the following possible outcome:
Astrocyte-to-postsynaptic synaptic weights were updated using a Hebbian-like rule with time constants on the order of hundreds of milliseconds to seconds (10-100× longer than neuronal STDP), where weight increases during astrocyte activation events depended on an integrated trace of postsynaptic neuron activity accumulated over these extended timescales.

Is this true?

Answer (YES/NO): NO